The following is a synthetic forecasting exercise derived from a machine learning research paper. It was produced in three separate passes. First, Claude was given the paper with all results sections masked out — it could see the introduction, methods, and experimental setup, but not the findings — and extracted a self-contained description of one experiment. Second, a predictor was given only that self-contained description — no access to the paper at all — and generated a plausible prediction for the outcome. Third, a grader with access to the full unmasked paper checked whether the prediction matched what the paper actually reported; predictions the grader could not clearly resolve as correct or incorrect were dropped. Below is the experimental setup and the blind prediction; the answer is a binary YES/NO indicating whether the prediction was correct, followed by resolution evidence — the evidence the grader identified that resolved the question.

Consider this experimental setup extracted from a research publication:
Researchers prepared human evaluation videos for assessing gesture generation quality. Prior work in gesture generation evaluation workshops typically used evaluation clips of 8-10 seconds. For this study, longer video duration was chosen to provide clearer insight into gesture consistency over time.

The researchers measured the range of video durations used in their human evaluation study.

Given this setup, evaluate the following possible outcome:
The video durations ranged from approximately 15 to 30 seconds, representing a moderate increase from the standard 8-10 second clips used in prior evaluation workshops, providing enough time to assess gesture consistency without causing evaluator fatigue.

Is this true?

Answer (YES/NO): NO